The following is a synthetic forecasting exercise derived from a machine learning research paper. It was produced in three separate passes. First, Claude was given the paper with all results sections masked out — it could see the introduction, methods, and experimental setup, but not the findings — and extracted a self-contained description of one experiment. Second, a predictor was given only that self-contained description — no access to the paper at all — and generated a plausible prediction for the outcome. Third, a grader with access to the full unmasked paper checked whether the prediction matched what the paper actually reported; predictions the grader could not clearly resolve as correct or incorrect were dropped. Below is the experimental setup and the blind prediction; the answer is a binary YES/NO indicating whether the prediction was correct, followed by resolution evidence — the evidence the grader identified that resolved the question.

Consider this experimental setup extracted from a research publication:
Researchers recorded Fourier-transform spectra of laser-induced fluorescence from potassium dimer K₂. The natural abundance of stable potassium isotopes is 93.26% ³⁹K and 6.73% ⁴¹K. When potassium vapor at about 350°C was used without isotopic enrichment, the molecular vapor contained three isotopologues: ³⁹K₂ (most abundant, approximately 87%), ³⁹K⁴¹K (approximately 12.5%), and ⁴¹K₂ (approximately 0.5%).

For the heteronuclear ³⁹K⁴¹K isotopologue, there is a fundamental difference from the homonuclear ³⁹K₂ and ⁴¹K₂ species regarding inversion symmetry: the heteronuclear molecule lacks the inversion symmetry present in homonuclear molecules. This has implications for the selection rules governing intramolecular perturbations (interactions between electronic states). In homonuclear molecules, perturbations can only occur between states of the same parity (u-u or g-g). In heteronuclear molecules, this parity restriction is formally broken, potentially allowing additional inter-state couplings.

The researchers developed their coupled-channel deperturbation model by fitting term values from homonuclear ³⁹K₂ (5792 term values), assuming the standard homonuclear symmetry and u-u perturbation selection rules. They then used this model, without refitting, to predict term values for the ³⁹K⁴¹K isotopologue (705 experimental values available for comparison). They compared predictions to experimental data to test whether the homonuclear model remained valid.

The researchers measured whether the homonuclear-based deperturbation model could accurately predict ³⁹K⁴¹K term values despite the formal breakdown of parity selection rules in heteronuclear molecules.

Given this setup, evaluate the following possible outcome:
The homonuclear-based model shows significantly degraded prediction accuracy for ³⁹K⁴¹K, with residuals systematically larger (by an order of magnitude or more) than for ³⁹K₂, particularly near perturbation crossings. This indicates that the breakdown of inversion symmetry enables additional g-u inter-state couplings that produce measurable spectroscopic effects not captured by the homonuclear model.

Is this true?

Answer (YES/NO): NO